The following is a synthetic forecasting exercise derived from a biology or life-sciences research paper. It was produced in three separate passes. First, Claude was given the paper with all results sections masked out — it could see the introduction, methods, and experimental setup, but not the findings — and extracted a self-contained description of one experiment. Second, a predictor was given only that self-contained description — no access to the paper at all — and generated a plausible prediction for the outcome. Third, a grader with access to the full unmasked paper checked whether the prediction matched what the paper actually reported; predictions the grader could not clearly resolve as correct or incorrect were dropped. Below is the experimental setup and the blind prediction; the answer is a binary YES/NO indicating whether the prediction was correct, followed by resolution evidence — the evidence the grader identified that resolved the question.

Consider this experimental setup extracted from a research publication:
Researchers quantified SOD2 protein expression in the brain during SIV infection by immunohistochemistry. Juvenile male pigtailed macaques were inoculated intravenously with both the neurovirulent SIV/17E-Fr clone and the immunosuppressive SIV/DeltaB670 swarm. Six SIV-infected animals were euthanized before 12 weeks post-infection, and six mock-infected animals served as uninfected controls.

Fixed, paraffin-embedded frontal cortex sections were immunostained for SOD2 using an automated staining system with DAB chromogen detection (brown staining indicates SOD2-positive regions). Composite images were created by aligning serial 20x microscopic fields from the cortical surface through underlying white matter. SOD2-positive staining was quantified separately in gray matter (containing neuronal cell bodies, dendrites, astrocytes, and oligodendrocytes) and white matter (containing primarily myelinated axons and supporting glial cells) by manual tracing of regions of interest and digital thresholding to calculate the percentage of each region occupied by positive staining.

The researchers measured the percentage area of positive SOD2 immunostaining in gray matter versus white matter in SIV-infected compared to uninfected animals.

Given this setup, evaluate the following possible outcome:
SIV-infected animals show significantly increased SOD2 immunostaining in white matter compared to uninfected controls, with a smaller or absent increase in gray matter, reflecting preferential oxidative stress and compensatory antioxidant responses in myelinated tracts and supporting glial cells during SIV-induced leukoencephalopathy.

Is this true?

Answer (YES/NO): NO